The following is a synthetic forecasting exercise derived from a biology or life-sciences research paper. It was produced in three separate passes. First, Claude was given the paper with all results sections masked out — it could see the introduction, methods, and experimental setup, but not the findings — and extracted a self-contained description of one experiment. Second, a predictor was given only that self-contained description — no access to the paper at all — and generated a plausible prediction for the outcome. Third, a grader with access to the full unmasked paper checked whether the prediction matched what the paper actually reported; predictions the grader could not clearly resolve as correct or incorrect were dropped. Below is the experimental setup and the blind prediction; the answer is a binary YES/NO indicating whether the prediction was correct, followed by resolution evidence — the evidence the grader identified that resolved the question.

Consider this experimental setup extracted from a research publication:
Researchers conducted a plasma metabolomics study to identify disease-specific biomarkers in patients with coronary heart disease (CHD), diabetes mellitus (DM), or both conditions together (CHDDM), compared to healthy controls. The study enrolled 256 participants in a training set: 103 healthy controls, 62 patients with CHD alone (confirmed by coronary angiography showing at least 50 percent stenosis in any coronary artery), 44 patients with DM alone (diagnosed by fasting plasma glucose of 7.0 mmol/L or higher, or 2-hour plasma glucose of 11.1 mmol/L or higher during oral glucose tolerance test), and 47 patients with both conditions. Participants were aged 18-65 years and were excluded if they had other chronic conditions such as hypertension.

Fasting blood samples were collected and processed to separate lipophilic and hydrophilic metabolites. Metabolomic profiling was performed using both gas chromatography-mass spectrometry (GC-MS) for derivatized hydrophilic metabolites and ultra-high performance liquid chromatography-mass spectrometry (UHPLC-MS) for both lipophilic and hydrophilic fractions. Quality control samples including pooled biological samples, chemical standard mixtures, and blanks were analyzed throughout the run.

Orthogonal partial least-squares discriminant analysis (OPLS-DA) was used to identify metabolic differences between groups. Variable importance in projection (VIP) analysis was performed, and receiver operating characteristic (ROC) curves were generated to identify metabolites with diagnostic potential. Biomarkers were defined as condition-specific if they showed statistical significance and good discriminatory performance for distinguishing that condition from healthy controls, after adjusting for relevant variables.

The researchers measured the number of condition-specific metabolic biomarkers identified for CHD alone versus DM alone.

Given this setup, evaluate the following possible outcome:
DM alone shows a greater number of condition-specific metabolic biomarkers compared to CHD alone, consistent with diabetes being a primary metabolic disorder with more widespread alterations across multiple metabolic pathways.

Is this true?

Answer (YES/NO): NO